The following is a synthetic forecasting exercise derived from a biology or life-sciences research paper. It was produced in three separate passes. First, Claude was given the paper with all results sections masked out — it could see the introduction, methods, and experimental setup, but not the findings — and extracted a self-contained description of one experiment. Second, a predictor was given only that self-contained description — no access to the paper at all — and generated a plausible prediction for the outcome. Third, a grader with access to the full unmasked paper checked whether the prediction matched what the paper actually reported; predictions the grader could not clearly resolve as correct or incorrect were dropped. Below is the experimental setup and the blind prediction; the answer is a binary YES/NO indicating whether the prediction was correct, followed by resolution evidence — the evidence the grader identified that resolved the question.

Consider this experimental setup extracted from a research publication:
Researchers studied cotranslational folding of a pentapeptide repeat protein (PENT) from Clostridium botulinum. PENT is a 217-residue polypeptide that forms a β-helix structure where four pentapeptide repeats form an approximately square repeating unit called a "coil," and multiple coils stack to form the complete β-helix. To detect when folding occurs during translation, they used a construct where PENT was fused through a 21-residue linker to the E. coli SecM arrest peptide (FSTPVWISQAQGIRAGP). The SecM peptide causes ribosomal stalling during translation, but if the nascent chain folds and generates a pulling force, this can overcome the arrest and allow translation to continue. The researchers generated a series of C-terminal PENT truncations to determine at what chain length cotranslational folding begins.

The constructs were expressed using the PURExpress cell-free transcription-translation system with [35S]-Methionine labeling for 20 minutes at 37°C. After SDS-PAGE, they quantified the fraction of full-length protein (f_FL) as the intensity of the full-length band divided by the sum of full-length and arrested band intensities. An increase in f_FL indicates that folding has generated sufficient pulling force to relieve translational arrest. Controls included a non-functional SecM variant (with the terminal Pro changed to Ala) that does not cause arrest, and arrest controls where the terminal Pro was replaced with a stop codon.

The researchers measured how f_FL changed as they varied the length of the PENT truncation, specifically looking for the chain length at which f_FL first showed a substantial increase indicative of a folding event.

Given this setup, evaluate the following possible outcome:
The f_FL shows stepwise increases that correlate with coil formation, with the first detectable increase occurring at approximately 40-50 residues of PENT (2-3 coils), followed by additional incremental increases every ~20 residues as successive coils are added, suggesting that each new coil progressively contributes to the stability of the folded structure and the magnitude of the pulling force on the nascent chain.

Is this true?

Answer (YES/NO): NO